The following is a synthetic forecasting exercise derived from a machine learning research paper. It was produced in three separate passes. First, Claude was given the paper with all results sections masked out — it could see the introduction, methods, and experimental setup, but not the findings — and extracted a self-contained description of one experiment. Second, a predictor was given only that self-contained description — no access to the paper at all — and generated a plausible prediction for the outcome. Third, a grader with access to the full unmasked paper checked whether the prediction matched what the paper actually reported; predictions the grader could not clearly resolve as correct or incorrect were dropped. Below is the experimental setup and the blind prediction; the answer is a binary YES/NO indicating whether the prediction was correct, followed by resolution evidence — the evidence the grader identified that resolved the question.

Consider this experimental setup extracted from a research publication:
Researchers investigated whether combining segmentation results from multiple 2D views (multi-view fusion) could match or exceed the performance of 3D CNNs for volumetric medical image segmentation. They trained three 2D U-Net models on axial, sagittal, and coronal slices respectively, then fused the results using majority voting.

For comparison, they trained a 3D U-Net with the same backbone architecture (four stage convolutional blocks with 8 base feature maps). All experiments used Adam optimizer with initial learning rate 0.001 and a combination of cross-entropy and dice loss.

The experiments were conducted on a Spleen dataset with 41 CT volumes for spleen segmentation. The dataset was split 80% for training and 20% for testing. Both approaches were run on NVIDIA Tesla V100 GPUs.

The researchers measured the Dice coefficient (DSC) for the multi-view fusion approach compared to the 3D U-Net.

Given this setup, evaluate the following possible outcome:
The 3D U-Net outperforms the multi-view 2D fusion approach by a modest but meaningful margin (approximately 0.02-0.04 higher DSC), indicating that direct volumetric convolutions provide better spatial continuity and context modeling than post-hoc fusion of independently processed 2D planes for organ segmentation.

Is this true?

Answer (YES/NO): YES